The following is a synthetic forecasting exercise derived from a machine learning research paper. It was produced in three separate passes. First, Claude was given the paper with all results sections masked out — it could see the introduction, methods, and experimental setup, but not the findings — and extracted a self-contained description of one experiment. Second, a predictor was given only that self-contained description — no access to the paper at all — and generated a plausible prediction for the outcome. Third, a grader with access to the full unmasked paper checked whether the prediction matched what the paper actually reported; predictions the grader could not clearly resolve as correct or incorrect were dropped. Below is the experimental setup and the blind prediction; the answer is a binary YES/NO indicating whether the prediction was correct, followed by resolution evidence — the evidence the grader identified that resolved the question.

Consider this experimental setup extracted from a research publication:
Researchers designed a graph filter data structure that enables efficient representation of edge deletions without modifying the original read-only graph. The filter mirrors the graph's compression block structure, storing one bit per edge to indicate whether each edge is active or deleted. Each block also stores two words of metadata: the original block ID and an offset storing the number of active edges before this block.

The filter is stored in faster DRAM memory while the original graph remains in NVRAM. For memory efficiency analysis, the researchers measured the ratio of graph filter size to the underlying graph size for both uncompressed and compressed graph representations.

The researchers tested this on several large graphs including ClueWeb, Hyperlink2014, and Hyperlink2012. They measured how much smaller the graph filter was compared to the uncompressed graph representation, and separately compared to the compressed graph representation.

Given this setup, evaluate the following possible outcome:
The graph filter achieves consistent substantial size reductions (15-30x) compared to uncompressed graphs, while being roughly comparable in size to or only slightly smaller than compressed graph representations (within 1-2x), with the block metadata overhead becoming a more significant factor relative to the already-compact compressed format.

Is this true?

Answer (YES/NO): NO